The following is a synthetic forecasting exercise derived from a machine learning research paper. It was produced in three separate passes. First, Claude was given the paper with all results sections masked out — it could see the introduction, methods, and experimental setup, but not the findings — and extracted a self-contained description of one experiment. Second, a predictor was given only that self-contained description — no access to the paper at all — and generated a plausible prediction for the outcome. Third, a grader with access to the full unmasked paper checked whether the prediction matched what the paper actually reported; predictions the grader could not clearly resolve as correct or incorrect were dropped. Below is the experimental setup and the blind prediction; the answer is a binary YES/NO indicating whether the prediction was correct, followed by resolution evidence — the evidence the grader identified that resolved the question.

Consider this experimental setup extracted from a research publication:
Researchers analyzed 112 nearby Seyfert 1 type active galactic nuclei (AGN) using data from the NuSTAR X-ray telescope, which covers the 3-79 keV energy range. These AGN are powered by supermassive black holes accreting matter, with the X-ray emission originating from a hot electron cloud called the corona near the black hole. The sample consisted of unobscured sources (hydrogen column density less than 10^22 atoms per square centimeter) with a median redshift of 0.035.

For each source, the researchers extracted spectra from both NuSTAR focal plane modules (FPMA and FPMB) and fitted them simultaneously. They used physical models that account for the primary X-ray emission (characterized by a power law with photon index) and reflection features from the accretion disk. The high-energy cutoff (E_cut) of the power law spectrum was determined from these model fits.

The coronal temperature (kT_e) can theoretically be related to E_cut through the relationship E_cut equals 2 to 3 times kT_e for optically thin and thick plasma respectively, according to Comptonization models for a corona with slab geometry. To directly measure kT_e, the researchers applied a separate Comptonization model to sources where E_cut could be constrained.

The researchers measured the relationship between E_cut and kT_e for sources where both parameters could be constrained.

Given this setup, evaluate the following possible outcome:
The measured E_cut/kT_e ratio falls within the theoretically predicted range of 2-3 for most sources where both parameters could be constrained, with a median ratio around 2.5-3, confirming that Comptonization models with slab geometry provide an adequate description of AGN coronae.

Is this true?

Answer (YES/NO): NO